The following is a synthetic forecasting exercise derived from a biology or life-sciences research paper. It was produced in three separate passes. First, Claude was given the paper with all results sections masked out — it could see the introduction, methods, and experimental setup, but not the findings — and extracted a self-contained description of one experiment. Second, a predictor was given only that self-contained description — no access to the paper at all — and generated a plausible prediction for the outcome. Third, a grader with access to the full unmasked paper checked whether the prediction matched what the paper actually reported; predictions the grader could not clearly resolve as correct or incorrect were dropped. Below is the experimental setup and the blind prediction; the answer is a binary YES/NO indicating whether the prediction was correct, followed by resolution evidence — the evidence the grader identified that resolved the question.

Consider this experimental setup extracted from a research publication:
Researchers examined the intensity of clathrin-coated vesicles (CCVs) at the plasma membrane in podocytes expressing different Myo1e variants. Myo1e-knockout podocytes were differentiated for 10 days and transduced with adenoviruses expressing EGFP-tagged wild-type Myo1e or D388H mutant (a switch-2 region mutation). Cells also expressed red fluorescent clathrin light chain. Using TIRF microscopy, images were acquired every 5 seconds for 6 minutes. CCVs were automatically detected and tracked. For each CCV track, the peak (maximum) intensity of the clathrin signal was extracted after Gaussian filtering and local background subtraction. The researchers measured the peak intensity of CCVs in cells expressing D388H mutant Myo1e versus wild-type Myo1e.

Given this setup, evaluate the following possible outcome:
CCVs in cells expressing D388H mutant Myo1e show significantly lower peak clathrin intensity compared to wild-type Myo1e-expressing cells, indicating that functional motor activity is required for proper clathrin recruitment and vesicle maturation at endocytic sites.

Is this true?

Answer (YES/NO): NO